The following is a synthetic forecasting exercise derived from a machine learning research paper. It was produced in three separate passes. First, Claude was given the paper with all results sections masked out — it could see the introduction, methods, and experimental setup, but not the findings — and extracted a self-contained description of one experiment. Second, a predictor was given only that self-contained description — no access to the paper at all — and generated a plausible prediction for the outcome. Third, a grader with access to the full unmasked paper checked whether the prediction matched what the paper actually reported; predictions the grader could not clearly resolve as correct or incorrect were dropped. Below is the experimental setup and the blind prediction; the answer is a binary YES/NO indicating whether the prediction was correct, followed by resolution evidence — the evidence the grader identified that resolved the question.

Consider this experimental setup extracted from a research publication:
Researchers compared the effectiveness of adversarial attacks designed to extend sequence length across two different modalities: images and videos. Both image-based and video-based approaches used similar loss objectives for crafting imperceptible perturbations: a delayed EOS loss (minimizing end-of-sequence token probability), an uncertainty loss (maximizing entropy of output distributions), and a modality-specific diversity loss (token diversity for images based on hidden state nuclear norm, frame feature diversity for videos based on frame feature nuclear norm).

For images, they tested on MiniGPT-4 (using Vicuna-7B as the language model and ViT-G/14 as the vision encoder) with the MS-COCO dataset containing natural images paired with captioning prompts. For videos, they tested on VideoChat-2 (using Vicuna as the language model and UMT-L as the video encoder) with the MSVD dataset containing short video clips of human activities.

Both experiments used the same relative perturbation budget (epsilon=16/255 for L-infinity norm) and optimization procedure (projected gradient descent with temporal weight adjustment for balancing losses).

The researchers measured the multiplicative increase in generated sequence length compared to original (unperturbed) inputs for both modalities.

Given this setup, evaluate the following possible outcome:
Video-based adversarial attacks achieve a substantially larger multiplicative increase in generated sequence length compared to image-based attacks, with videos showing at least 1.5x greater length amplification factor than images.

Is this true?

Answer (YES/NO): NO